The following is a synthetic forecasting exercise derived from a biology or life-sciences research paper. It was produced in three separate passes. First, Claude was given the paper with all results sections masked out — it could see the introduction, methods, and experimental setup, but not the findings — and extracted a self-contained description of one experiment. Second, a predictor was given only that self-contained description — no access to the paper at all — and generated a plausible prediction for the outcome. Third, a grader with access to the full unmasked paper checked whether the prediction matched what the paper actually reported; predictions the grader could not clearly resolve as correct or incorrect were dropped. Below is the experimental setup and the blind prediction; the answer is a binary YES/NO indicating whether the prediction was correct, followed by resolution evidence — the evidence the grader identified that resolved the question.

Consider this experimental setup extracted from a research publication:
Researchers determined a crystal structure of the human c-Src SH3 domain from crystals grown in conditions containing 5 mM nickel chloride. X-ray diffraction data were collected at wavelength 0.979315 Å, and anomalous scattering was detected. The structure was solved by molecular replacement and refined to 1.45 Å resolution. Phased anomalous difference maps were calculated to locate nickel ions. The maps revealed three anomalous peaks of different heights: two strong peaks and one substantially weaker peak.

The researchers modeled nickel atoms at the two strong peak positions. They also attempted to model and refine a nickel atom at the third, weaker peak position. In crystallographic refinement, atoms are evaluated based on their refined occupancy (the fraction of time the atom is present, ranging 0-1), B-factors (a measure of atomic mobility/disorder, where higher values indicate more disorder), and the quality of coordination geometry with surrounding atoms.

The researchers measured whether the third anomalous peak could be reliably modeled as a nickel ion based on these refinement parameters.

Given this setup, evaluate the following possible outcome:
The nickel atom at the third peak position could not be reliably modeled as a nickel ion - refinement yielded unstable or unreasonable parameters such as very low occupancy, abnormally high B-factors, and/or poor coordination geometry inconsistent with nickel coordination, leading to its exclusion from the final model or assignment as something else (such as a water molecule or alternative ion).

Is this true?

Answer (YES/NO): YES